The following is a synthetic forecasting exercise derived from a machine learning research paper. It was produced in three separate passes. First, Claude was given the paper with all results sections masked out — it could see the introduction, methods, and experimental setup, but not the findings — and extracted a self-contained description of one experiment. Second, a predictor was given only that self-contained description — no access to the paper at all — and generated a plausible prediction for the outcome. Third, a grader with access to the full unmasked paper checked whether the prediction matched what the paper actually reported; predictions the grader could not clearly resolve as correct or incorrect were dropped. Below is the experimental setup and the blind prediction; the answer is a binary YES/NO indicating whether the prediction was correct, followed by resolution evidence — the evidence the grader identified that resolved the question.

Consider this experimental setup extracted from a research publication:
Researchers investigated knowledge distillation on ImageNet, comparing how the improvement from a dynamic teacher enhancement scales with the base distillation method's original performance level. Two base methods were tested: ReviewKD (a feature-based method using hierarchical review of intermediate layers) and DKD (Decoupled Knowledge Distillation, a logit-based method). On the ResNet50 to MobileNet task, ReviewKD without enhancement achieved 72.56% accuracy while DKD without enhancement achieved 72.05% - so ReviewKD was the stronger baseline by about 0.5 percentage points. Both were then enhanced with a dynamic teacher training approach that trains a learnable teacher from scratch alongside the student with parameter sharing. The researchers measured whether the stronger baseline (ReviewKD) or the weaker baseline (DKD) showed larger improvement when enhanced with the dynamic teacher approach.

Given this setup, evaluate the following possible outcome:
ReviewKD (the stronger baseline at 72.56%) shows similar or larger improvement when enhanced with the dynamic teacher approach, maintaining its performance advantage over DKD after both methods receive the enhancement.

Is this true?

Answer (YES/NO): NO